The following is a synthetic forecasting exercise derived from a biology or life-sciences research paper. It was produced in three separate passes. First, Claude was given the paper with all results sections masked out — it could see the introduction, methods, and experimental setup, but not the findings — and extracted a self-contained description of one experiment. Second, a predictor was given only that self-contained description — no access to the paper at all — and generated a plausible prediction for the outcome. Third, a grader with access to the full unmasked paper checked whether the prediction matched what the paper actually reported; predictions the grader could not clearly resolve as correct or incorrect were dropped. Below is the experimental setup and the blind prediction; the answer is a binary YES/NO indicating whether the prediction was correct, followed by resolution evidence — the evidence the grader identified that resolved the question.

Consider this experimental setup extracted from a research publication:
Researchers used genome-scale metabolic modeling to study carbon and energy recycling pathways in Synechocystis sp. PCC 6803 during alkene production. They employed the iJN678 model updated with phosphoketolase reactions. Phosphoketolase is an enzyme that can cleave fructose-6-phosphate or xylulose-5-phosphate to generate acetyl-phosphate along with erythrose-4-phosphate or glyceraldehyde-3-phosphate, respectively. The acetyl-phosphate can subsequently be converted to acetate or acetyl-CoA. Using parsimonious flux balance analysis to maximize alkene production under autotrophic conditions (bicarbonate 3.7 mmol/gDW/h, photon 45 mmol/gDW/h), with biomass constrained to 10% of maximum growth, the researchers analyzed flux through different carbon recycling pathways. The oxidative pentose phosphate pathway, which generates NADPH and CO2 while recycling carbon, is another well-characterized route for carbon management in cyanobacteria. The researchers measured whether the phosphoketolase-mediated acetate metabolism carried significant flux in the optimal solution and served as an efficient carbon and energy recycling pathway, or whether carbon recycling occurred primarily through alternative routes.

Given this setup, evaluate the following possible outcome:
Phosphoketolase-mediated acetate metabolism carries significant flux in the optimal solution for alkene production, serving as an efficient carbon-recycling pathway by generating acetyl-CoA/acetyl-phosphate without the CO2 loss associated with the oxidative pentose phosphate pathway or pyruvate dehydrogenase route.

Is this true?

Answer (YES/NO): YES